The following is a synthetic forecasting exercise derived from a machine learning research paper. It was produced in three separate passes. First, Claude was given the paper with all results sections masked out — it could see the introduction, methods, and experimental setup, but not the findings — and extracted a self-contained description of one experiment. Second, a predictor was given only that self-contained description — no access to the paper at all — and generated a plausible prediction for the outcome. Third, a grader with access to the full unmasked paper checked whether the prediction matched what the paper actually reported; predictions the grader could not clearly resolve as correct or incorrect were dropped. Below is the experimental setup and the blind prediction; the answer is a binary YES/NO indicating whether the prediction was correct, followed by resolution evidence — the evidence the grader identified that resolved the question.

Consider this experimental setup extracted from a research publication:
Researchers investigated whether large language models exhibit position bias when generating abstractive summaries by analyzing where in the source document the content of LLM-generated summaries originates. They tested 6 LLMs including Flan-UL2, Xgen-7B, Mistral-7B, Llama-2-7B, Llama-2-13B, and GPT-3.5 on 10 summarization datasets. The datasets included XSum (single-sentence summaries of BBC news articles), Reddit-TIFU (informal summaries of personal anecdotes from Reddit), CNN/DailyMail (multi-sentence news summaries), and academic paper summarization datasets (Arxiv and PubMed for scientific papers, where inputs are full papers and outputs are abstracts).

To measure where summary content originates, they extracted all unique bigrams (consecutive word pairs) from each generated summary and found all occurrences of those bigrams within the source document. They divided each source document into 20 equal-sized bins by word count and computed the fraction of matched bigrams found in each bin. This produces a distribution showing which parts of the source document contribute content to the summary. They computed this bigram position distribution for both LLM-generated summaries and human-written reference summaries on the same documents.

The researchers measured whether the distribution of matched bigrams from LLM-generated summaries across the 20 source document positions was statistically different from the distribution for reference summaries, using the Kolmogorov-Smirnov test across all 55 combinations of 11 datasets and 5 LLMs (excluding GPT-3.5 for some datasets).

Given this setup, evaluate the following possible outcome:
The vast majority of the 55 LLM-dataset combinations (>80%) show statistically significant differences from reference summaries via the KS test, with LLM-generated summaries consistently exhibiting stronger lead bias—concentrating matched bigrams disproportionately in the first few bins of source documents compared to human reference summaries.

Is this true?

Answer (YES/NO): YES